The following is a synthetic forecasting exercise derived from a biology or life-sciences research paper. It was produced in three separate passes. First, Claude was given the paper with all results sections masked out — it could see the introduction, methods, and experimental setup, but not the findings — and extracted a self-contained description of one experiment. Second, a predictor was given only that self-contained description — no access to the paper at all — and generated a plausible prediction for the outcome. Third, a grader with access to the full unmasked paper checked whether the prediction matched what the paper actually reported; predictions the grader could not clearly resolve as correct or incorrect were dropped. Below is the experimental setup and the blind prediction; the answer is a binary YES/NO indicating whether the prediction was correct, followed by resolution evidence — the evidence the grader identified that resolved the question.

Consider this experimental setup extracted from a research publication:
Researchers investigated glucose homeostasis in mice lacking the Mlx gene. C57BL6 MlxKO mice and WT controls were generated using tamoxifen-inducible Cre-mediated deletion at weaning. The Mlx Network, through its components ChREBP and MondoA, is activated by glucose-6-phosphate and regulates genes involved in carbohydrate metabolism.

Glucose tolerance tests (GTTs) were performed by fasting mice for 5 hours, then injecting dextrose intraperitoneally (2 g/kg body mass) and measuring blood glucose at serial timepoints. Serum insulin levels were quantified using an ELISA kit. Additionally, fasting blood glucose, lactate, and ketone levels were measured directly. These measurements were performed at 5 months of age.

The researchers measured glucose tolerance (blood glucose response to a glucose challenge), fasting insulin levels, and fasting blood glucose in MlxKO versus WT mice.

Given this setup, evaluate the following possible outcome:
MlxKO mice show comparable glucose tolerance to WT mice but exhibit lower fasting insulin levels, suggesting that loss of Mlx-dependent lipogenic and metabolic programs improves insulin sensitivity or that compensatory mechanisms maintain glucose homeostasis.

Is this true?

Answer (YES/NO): NO